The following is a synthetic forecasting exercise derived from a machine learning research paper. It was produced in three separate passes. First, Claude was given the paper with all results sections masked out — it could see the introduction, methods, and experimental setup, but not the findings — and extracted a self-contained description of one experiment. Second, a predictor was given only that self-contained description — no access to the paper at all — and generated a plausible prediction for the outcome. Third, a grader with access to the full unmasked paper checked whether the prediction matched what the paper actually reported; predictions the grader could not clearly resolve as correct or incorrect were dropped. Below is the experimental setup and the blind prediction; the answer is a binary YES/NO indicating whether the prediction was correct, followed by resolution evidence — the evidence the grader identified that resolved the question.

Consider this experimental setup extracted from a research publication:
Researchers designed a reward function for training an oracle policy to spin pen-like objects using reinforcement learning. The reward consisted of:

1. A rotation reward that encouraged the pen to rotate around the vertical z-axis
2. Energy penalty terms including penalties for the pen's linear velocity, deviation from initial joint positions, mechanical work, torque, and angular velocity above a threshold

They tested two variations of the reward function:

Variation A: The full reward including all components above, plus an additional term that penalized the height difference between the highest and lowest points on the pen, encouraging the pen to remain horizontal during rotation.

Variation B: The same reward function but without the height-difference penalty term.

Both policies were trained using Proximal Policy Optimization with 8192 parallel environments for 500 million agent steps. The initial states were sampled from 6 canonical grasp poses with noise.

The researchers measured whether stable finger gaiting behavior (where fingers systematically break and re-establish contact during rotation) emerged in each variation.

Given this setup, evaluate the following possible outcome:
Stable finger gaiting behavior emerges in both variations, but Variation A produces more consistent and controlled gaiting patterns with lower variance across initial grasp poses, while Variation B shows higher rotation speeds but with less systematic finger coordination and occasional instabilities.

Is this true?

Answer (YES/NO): NO